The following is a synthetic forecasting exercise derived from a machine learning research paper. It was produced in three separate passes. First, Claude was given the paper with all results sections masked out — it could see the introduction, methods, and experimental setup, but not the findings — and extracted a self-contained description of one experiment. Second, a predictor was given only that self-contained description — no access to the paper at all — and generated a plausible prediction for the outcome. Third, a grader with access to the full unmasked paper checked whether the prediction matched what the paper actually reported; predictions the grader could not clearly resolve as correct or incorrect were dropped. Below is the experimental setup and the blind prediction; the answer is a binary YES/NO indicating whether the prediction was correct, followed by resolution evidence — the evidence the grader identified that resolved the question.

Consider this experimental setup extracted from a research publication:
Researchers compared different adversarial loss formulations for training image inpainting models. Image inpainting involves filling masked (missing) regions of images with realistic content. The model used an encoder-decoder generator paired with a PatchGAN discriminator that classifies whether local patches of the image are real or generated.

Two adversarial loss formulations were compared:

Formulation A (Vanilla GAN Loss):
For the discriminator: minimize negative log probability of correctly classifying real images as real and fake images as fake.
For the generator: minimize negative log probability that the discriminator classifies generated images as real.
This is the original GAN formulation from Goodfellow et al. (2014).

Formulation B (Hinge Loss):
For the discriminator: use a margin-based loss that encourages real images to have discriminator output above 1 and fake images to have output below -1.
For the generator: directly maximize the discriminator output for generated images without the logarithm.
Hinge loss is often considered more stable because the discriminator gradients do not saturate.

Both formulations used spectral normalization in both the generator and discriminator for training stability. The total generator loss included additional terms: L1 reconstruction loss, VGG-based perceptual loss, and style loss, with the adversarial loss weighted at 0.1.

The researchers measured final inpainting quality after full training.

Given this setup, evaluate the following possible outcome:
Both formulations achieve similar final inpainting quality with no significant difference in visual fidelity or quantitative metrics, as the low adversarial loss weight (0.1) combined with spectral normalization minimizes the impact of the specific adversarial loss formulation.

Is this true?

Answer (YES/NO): YES